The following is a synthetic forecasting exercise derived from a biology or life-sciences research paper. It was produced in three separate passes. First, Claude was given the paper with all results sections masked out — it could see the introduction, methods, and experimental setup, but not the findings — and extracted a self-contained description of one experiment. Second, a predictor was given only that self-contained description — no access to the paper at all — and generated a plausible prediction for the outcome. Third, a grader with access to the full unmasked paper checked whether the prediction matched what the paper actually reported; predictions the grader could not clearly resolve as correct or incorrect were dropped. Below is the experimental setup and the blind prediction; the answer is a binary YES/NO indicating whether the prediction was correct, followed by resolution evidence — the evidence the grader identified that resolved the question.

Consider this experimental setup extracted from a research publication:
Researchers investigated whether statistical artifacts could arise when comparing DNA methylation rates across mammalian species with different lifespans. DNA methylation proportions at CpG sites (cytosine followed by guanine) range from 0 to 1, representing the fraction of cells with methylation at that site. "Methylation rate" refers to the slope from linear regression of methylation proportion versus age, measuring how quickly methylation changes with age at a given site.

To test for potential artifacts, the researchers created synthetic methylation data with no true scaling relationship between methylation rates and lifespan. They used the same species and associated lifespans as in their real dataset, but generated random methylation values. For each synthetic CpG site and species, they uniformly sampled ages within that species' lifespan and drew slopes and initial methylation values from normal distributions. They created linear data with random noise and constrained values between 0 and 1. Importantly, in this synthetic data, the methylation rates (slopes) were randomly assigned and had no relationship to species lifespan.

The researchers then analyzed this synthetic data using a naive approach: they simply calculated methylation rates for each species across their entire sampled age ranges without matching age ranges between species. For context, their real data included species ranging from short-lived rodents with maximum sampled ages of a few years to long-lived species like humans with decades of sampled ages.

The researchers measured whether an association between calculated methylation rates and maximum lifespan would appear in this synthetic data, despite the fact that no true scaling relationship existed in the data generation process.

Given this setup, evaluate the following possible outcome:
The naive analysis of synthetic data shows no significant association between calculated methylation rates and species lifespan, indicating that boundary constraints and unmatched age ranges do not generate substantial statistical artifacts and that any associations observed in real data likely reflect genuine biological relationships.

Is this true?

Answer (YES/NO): NO